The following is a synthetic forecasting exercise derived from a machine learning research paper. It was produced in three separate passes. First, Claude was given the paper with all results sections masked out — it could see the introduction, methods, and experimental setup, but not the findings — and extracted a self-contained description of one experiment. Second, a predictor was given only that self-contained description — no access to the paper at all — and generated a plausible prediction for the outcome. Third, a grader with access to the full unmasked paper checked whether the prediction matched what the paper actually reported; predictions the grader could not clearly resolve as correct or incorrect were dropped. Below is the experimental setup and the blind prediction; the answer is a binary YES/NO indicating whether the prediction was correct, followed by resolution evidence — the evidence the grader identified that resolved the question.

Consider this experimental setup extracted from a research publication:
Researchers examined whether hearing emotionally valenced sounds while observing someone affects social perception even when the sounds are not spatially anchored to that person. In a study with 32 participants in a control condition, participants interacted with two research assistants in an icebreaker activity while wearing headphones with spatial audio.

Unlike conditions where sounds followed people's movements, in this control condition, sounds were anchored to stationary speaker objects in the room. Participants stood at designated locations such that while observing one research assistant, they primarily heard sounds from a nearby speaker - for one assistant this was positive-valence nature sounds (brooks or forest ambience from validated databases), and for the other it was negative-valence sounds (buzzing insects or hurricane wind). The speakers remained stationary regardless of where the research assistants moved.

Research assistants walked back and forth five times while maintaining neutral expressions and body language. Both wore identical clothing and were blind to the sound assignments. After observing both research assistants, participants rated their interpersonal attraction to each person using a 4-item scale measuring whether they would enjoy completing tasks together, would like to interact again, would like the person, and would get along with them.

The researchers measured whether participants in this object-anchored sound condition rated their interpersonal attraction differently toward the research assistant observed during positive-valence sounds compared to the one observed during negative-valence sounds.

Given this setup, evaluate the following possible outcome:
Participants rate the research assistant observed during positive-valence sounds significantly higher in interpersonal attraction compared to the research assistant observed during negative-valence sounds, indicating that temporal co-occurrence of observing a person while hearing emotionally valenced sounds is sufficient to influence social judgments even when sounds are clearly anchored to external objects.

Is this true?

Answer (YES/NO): NO